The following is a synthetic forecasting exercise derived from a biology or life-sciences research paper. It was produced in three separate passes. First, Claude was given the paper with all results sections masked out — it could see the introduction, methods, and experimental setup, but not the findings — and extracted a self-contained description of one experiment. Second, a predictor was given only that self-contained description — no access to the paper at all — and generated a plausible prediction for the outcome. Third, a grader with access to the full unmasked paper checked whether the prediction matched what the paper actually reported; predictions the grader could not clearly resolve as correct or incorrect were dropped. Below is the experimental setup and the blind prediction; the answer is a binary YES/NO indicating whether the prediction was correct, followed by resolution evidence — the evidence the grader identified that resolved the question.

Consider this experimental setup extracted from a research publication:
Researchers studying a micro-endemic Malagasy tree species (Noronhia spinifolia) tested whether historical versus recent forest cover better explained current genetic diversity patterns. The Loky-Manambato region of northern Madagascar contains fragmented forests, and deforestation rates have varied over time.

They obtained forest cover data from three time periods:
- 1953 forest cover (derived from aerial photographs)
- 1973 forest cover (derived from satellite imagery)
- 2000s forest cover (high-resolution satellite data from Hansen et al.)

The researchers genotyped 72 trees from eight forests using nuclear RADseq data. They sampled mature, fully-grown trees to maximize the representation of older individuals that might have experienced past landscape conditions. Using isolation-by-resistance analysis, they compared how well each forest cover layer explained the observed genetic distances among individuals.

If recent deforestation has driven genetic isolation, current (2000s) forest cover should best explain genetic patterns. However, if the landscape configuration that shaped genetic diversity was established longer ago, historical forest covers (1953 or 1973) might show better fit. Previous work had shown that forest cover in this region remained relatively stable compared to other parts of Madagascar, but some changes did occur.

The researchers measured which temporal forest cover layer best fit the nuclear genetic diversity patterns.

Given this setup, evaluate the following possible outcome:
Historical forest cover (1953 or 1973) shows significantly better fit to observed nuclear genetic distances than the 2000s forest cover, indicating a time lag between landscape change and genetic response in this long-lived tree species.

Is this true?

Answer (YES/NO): NO